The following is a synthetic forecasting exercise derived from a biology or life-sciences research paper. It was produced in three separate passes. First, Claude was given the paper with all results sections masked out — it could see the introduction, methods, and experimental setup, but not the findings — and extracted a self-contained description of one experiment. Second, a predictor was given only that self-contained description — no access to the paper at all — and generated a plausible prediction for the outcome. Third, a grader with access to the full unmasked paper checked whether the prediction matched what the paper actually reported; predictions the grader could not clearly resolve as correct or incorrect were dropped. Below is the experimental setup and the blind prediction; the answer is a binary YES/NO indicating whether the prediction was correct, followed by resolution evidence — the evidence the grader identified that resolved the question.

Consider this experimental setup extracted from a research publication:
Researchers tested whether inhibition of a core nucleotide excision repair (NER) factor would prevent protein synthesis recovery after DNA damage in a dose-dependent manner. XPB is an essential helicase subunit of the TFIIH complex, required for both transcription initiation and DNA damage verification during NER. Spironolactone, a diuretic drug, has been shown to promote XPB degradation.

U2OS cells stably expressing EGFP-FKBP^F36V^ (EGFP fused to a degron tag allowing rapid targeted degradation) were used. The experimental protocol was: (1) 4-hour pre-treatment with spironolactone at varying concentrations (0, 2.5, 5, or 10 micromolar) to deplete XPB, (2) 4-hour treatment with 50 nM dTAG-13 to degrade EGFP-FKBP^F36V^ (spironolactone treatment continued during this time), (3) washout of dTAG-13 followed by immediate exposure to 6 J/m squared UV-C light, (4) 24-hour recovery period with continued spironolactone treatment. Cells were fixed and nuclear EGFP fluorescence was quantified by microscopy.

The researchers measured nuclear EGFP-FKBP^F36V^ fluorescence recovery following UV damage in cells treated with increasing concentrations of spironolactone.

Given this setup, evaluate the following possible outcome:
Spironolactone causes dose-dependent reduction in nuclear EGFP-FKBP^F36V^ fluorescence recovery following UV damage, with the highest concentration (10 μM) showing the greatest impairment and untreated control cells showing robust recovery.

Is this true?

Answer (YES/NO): YES